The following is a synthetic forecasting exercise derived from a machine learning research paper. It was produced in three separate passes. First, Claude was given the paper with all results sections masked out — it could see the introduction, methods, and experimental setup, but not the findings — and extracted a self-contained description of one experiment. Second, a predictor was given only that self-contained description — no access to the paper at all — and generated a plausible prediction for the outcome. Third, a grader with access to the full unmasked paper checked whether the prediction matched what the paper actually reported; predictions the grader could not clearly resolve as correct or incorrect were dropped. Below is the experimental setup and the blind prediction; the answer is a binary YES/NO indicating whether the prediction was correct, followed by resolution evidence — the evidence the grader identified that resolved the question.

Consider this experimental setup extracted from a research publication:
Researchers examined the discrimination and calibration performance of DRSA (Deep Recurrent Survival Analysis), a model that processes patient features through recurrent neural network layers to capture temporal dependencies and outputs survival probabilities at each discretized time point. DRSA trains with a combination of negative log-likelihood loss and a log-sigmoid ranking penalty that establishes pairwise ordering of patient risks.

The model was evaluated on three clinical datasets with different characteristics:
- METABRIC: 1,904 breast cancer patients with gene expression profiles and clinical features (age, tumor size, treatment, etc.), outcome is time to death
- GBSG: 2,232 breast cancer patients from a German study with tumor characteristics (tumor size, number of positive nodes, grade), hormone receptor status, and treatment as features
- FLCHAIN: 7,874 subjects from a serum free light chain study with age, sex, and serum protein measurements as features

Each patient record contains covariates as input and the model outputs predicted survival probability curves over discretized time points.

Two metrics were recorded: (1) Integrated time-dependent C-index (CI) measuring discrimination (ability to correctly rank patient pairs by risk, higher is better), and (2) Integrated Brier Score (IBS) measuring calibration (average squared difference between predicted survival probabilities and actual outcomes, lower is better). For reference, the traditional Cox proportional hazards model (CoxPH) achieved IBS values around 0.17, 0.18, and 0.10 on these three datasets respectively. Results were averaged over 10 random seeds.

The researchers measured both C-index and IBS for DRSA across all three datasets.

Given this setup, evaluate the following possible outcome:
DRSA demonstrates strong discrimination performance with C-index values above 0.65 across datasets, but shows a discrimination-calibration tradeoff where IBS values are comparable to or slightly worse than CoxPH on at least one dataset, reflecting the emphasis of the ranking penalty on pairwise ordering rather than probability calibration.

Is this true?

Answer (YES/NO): NO